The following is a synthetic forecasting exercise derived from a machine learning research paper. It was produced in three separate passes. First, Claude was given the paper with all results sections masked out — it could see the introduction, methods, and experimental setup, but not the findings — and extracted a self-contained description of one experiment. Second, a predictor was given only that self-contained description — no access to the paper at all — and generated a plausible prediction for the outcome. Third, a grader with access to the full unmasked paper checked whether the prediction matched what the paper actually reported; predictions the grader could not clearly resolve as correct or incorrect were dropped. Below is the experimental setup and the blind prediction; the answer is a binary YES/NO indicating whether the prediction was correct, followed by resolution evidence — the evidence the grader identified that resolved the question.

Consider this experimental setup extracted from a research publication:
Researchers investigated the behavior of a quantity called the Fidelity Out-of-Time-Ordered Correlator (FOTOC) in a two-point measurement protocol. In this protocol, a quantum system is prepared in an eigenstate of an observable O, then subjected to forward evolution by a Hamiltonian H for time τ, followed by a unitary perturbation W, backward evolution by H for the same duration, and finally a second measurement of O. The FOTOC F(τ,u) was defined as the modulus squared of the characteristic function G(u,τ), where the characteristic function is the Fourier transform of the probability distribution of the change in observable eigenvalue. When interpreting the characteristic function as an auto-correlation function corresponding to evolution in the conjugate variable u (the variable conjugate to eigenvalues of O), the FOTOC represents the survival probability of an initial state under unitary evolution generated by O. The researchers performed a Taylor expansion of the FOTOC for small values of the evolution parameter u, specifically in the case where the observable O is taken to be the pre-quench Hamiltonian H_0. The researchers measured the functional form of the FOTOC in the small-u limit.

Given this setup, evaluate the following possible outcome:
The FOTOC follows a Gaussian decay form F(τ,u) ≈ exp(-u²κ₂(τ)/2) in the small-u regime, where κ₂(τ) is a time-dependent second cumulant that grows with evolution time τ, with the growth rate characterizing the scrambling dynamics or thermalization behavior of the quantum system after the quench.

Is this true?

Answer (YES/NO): NO